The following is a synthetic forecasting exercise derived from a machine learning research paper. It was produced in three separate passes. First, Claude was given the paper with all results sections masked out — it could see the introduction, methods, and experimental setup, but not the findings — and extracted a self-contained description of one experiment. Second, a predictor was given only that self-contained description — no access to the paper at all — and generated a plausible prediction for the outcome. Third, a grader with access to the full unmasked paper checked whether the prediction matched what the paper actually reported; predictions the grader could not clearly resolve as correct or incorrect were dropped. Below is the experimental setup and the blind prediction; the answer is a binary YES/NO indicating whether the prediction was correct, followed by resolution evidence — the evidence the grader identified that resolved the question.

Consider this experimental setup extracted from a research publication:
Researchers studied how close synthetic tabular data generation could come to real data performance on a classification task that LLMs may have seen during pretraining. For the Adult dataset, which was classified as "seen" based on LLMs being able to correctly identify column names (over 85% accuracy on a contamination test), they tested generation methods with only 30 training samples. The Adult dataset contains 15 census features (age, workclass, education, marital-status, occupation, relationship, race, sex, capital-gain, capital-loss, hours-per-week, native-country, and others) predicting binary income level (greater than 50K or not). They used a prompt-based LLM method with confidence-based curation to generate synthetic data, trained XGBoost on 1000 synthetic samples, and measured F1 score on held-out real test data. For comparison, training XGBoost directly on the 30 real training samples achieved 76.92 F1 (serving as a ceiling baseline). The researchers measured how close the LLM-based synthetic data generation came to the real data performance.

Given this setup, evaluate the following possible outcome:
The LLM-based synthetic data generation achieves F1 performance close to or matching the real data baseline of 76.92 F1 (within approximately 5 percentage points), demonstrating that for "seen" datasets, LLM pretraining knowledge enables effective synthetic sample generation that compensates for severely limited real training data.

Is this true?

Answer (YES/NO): YES